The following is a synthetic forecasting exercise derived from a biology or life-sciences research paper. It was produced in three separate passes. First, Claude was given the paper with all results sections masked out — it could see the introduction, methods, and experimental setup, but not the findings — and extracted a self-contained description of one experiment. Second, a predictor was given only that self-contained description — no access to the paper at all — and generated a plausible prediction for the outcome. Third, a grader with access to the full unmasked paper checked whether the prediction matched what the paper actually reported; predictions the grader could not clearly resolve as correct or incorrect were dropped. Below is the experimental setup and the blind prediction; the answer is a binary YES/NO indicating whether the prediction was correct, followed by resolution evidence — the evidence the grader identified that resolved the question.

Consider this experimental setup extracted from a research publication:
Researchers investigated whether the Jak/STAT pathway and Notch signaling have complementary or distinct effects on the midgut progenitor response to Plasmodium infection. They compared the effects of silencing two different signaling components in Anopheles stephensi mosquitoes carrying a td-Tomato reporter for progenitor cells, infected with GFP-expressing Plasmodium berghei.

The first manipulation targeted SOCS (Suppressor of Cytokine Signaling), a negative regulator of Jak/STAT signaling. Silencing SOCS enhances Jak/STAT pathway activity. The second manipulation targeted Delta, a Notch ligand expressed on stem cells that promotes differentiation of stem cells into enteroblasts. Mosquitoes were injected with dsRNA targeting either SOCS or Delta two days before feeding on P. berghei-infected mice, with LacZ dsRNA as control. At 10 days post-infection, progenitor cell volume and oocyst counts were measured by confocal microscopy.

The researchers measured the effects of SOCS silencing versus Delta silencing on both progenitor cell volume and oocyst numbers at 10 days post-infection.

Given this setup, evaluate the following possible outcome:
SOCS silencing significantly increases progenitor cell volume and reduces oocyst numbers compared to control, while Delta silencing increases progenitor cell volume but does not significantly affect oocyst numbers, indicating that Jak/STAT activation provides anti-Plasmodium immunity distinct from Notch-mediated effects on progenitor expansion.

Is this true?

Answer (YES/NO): NO